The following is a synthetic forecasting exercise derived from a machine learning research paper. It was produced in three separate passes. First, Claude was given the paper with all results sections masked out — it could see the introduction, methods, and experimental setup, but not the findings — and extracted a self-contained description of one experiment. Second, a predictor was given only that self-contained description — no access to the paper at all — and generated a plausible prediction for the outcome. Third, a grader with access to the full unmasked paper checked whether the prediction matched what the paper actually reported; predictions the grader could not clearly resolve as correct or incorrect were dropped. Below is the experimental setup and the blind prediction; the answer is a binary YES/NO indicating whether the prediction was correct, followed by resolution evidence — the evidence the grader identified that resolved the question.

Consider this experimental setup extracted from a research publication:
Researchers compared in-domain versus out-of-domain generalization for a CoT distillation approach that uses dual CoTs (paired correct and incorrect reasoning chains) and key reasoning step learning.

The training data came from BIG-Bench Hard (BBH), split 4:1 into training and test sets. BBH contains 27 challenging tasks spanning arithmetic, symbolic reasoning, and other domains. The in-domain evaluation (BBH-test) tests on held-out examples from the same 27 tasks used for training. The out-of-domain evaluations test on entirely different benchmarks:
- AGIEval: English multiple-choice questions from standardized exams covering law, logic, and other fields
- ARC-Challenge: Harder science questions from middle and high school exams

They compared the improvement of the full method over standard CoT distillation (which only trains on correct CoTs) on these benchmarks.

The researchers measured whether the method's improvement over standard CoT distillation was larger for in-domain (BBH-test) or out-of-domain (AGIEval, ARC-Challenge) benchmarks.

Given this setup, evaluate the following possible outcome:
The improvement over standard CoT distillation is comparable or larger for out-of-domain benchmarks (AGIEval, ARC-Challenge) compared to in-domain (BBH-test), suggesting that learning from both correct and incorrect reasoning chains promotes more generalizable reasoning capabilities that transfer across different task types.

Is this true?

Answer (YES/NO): NO